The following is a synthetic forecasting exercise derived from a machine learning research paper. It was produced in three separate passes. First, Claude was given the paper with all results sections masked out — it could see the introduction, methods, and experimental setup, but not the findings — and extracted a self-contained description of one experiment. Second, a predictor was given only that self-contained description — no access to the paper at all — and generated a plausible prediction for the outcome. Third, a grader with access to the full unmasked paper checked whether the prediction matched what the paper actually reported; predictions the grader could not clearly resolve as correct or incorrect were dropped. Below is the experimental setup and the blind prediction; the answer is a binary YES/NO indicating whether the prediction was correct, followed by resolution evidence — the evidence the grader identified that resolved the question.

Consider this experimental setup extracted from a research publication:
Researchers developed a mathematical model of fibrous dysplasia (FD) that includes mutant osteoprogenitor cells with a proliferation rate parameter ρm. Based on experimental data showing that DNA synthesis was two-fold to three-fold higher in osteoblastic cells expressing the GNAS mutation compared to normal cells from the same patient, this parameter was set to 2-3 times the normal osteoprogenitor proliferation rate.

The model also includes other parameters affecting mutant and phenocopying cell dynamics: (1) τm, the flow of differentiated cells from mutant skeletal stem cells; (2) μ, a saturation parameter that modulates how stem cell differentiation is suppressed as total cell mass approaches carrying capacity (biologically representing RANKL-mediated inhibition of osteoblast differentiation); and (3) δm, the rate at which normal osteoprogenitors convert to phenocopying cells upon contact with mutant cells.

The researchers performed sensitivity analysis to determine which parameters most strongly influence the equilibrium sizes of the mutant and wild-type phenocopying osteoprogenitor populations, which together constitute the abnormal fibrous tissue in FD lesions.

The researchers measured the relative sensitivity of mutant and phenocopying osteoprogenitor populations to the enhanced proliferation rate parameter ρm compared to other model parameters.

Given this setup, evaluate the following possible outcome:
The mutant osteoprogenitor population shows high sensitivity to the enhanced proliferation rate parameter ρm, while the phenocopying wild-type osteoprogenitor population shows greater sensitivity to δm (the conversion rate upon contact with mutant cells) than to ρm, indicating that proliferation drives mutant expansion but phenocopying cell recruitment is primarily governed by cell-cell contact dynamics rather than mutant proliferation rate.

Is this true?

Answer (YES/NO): NO